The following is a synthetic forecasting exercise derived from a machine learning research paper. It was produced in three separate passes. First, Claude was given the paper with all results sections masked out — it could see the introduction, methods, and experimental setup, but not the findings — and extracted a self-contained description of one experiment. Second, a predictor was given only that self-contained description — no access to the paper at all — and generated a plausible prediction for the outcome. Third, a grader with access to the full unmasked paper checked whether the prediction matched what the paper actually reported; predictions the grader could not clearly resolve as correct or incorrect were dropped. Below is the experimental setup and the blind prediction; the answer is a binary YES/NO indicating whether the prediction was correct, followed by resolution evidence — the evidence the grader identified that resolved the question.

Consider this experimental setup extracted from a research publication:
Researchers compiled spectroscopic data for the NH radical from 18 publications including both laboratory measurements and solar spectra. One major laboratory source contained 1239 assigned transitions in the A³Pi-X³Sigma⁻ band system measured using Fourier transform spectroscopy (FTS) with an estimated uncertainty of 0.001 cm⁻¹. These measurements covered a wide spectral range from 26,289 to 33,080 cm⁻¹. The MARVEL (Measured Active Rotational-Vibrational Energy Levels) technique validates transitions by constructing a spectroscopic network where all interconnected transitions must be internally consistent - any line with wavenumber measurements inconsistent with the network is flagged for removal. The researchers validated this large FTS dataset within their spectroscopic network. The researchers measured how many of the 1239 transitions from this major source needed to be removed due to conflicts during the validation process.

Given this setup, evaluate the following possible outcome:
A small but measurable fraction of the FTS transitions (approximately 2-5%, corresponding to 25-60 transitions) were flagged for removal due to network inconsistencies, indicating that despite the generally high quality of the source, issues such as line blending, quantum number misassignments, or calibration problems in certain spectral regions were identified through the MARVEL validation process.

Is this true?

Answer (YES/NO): NO